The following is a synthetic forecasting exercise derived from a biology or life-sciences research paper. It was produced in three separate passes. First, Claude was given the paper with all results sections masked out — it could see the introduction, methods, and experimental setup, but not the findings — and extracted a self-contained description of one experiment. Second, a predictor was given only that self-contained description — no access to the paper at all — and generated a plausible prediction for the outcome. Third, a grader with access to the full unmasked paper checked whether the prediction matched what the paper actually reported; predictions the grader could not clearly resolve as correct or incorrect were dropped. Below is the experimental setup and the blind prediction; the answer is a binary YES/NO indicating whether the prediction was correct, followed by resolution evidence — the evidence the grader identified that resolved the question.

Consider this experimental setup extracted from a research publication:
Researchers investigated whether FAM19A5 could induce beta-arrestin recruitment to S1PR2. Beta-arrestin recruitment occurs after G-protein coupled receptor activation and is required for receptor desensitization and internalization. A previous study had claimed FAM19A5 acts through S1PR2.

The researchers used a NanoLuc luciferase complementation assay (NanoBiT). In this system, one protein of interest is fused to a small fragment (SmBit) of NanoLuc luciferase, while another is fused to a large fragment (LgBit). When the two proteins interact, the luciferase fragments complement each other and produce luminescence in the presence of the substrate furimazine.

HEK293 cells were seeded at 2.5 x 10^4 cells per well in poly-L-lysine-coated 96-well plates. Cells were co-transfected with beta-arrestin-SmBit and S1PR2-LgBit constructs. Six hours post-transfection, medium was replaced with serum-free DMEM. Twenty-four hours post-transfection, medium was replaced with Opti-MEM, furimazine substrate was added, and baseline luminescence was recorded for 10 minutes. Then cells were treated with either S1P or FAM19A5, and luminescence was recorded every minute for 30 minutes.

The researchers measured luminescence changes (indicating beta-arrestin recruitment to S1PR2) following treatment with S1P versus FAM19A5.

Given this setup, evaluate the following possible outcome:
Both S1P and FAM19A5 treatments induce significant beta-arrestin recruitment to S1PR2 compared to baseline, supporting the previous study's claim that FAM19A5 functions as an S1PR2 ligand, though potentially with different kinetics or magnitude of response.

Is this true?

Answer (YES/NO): NO